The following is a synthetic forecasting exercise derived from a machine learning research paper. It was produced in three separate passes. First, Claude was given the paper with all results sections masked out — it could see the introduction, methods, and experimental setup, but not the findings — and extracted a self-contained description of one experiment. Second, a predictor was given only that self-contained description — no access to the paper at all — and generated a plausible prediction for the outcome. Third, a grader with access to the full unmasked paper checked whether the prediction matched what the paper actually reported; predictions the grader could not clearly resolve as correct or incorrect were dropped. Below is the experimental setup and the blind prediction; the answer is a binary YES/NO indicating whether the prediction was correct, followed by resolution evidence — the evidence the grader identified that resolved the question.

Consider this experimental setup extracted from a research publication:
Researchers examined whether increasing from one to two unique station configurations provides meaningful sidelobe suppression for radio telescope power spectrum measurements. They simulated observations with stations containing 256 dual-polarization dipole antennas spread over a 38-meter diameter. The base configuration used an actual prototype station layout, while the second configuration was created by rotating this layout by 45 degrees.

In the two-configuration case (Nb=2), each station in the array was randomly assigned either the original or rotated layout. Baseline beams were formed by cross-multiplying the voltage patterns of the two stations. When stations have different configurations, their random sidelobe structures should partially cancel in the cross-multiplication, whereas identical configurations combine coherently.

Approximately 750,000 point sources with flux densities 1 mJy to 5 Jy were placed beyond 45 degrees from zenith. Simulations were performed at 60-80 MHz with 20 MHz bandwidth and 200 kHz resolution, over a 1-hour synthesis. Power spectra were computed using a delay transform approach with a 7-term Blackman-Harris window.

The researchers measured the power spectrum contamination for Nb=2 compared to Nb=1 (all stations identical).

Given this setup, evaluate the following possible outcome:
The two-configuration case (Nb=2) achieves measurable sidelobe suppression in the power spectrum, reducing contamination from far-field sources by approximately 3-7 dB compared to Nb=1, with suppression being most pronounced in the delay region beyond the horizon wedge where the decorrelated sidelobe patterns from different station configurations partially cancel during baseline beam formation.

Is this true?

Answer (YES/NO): NO